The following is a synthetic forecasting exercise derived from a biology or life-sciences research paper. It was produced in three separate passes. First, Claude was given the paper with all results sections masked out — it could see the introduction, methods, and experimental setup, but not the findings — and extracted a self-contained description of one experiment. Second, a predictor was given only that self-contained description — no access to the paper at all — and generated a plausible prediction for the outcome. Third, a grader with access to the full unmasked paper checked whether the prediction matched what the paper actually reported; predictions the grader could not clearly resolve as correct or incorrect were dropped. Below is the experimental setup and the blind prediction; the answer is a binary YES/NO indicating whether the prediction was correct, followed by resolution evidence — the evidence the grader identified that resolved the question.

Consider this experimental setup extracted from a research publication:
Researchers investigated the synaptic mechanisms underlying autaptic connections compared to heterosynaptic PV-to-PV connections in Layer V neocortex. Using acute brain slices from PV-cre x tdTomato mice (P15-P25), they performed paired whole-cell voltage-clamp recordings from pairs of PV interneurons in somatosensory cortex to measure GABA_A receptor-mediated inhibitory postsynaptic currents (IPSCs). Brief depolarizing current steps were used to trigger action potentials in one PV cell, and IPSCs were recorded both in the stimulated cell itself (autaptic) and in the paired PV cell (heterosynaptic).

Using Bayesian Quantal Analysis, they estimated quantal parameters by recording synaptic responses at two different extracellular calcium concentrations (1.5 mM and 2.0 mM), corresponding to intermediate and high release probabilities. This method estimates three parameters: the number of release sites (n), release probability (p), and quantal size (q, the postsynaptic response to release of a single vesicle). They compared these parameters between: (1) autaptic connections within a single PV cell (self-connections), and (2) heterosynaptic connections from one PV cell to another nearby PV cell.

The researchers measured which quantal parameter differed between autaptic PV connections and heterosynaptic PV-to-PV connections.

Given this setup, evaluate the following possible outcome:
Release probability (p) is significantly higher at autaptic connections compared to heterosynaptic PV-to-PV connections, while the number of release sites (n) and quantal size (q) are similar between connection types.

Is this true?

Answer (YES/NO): NO